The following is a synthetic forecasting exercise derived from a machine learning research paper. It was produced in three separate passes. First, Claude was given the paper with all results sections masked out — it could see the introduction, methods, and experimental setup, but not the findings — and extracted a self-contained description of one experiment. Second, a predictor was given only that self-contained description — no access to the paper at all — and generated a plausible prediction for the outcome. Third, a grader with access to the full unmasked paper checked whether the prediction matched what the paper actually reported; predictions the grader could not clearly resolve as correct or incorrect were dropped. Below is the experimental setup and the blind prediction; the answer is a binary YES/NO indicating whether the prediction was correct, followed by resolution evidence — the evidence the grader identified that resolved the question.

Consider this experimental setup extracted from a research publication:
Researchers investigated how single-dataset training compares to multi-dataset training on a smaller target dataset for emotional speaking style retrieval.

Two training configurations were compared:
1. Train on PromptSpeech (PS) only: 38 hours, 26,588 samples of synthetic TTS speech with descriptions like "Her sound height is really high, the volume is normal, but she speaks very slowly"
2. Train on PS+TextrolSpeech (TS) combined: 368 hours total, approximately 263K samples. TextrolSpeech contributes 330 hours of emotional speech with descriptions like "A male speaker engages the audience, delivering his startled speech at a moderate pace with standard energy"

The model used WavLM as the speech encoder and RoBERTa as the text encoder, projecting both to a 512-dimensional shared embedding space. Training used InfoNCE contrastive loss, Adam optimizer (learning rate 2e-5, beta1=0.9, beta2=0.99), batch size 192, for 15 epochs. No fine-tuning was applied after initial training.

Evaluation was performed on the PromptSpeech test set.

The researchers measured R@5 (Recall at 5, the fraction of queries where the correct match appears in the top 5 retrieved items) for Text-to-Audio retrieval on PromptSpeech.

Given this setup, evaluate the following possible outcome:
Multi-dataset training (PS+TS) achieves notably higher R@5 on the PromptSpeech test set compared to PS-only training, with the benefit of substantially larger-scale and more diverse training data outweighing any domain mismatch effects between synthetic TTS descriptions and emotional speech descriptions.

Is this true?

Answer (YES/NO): NO